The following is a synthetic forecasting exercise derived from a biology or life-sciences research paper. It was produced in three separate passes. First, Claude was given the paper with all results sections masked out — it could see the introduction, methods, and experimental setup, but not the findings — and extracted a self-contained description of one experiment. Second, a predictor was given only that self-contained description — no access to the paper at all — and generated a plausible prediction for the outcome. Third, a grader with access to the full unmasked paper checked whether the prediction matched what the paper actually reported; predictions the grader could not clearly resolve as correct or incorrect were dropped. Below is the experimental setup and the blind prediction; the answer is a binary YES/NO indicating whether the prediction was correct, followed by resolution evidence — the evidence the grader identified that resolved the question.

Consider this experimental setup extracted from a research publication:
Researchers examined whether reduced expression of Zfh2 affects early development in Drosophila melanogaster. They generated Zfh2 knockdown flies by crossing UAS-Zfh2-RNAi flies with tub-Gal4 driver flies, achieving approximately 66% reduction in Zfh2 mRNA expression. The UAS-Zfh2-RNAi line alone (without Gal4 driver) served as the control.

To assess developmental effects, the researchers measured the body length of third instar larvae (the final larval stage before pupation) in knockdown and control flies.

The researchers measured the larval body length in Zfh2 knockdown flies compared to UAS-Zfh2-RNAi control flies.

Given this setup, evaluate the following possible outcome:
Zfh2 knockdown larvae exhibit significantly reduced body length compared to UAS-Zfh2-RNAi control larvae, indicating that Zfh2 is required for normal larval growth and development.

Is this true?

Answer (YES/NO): NO